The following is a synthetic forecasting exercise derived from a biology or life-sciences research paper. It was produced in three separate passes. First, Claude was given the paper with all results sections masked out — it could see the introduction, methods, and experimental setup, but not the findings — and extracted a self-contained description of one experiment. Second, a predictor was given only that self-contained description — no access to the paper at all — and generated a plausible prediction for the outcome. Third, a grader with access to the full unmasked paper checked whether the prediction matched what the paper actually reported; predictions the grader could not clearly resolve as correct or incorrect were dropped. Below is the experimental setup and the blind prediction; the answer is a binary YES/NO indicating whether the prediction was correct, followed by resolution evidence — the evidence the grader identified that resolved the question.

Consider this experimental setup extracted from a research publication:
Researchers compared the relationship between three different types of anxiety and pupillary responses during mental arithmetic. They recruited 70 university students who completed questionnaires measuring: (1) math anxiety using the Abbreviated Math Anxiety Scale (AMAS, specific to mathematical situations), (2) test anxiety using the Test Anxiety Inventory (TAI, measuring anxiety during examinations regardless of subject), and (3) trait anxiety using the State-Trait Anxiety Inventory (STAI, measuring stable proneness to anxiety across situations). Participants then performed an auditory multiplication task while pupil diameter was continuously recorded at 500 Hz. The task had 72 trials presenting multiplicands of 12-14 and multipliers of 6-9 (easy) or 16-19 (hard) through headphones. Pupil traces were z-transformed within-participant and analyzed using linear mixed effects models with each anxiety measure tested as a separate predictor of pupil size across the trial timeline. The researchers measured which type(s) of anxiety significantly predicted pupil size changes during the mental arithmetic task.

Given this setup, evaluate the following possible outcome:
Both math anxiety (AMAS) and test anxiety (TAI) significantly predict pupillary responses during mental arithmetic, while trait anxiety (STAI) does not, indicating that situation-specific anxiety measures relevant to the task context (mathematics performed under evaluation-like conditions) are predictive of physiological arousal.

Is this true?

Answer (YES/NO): NO